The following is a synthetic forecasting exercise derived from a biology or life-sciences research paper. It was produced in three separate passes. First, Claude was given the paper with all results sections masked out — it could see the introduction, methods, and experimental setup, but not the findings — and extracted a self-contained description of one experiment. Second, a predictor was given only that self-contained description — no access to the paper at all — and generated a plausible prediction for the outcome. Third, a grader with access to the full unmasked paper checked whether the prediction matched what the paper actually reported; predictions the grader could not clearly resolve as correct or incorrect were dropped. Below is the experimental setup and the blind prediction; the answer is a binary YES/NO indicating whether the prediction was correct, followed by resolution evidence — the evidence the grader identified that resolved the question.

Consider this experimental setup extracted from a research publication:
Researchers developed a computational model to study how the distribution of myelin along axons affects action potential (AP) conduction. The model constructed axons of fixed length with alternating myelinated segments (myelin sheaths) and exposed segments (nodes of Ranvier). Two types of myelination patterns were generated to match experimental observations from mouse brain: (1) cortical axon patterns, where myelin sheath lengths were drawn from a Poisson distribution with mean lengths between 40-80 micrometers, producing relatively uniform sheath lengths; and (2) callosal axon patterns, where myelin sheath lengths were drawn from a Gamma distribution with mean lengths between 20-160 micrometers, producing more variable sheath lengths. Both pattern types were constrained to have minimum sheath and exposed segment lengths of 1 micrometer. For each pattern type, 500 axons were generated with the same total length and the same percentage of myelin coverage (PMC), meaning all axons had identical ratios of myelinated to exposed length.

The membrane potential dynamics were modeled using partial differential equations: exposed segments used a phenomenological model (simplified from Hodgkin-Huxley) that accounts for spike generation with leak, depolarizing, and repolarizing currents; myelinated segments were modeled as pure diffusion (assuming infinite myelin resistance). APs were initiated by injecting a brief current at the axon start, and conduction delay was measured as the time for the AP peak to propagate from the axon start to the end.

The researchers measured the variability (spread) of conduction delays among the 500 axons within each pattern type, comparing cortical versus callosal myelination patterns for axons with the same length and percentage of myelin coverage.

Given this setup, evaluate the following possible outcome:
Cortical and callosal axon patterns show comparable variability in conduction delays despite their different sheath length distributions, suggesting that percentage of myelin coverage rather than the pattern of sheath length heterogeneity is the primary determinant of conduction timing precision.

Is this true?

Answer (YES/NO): NO